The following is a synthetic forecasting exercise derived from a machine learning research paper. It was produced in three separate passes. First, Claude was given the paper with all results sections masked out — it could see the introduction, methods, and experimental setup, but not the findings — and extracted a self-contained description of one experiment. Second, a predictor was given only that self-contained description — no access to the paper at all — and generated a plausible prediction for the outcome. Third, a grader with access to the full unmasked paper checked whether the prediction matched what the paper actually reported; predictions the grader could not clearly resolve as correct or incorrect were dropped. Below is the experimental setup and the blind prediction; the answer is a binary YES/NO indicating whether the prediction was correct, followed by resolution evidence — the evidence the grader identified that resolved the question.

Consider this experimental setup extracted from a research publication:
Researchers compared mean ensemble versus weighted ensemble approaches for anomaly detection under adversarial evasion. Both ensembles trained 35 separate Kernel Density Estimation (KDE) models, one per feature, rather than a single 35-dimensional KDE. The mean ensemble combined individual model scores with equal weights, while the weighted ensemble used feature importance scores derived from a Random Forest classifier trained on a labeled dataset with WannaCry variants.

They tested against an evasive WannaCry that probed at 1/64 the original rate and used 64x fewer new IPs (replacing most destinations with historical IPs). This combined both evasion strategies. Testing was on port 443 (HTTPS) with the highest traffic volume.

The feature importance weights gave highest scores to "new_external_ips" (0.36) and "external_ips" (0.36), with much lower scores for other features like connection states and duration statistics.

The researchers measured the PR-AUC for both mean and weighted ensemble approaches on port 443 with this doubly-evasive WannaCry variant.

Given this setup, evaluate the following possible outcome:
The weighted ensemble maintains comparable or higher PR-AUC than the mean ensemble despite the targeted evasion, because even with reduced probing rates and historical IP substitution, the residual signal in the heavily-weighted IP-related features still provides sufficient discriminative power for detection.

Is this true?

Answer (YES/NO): YES